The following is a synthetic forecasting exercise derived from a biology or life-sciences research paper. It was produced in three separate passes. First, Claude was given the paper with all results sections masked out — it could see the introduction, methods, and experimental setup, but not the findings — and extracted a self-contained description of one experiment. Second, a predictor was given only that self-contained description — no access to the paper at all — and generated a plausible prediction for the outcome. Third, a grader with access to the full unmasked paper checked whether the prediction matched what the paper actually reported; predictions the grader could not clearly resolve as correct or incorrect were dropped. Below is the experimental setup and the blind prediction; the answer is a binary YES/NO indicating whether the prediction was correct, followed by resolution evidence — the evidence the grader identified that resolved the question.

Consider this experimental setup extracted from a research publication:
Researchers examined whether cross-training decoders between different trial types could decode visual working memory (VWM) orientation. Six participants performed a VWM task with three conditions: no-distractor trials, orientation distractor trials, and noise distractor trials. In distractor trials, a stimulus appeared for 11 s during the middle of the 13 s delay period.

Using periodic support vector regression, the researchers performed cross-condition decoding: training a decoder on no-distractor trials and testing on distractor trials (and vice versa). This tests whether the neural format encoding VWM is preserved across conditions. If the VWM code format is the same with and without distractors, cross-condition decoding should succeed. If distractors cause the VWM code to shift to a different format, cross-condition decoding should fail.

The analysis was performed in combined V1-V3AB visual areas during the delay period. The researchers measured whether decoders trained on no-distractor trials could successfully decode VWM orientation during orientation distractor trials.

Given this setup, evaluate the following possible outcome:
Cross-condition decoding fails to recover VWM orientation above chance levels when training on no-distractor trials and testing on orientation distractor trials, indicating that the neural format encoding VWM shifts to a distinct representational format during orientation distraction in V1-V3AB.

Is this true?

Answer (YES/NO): NO